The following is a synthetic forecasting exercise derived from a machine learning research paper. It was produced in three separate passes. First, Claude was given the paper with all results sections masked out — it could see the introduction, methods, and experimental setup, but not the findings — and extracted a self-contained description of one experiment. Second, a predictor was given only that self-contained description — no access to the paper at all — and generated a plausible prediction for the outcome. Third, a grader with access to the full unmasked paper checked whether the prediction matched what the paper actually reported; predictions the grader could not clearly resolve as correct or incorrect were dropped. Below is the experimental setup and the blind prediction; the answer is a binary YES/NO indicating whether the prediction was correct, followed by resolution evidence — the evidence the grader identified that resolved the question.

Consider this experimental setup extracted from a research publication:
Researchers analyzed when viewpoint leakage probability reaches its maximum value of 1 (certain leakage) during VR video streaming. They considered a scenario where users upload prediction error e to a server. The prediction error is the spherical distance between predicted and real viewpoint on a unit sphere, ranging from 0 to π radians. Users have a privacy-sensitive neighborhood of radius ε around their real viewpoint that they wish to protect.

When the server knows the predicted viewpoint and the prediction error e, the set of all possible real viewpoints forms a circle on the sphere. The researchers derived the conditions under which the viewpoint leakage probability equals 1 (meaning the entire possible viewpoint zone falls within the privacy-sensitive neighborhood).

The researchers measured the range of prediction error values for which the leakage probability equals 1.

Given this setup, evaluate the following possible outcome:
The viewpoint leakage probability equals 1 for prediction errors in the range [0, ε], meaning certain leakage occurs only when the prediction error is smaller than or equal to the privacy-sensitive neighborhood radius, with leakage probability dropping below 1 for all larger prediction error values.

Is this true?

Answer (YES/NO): NO